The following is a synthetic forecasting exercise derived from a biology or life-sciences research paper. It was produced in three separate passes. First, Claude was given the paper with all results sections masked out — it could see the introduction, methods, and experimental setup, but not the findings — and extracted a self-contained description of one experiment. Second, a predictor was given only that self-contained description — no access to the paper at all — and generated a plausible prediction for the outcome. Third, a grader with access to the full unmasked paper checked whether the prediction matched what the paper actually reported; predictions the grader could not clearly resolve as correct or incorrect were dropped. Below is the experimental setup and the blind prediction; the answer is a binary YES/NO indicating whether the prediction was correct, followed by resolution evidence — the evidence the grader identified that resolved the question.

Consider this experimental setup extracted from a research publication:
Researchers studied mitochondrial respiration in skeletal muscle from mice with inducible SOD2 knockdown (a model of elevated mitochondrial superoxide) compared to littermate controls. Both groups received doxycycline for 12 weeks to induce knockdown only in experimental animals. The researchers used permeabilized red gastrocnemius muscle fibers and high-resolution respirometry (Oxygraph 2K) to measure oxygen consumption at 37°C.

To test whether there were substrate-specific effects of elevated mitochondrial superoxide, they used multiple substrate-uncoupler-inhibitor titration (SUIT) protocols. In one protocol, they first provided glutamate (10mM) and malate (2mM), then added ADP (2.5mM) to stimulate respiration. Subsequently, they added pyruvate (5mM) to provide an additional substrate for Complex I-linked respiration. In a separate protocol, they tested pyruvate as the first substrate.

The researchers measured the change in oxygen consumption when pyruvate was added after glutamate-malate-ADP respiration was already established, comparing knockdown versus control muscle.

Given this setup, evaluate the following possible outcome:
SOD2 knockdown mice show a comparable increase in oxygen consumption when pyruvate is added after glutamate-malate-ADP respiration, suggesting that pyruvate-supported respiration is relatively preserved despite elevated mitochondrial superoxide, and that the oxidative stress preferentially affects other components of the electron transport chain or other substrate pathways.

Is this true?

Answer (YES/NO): NO